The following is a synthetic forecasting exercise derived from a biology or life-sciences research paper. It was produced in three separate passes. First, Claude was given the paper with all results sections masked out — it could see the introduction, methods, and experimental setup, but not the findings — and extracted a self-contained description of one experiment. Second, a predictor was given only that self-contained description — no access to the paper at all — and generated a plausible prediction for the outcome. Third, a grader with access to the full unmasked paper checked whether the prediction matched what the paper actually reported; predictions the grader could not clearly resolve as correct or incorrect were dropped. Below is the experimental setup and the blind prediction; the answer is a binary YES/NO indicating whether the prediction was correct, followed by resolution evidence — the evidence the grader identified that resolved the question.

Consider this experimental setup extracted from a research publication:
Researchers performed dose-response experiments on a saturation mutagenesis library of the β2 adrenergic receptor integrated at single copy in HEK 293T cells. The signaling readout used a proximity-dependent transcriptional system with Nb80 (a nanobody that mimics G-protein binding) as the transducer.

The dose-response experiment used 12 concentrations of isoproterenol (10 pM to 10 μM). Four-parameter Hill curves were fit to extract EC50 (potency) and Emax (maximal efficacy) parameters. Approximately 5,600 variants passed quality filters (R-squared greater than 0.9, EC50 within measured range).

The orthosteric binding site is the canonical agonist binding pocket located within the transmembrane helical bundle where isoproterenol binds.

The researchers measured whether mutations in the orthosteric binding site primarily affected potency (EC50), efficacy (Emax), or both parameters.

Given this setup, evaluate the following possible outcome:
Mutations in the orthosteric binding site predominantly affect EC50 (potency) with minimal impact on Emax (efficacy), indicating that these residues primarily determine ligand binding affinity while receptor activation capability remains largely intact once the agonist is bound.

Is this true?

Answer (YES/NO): NO